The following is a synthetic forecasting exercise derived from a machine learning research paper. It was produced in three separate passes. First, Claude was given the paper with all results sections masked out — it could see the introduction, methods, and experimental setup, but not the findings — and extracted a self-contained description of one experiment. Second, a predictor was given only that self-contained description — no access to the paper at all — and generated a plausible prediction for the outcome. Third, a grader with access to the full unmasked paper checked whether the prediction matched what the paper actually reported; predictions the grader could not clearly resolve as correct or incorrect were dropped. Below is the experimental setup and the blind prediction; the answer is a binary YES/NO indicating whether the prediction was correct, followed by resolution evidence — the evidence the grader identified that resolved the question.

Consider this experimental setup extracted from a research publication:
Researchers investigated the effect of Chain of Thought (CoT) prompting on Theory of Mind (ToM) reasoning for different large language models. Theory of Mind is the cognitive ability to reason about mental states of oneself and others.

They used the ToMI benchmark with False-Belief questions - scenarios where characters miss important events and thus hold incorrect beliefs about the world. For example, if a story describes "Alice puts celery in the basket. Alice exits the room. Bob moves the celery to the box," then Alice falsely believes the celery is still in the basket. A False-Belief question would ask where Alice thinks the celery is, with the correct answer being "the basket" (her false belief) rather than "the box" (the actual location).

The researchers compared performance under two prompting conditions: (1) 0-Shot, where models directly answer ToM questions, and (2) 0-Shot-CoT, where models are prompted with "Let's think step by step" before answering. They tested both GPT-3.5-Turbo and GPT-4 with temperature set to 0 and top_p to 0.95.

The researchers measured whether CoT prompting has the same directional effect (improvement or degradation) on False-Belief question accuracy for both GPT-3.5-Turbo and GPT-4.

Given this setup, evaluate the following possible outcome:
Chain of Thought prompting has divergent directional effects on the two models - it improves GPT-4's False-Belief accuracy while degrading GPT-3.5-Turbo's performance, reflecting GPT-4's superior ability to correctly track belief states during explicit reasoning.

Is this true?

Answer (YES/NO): YES